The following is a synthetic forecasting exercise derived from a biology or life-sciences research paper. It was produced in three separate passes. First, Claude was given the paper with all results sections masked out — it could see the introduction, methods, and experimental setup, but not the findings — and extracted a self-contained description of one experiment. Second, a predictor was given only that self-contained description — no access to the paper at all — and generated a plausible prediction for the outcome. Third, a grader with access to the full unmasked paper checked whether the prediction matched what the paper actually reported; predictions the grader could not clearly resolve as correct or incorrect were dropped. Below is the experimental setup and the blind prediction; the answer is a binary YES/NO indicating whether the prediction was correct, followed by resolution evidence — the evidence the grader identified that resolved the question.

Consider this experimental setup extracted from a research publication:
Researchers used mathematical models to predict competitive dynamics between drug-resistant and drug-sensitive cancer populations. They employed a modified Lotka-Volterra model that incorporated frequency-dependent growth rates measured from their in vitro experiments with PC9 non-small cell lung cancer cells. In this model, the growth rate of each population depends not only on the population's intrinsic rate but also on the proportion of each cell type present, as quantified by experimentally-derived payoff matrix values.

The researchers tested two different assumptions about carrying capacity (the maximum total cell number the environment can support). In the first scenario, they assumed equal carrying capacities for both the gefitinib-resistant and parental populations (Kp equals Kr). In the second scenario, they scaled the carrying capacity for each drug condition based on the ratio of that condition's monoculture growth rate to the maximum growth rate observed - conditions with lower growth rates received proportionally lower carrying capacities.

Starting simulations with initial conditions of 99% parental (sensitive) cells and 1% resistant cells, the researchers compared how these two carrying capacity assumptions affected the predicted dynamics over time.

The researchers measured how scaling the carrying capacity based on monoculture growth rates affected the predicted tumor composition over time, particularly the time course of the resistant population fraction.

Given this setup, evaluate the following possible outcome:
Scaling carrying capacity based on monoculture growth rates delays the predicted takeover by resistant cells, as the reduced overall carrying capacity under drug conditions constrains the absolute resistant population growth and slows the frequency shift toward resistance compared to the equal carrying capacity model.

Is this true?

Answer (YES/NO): NO